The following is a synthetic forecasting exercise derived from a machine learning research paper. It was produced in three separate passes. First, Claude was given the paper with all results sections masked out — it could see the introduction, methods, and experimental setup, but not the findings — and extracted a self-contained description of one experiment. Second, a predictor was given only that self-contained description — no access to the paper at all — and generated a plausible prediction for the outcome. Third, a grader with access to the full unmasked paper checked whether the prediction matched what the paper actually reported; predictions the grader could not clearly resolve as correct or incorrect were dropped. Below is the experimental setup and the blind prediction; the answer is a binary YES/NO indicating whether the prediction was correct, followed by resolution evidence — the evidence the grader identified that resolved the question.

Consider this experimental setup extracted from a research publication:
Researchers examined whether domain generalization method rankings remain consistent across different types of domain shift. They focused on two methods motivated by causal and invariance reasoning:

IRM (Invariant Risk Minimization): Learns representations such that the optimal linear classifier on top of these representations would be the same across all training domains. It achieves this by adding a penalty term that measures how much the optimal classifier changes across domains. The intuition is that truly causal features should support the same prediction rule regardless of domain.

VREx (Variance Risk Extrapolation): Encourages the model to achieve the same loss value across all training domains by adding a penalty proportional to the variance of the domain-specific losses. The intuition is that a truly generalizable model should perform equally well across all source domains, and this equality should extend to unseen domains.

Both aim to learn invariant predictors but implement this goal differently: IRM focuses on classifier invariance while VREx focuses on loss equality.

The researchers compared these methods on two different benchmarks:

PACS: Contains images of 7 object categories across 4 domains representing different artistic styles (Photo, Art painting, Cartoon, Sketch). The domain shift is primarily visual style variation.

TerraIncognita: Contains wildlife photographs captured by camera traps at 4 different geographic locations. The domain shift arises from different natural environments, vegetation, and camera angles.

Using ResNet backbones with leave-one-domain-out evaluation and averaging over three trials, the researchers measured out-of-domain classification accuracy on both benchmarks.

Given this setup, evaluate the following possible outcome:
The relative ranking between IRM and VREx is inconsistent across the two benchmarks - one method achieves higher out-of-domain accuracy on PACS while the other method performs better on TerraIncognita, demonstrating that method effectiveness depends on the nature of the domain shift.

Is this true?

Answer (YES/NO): YES